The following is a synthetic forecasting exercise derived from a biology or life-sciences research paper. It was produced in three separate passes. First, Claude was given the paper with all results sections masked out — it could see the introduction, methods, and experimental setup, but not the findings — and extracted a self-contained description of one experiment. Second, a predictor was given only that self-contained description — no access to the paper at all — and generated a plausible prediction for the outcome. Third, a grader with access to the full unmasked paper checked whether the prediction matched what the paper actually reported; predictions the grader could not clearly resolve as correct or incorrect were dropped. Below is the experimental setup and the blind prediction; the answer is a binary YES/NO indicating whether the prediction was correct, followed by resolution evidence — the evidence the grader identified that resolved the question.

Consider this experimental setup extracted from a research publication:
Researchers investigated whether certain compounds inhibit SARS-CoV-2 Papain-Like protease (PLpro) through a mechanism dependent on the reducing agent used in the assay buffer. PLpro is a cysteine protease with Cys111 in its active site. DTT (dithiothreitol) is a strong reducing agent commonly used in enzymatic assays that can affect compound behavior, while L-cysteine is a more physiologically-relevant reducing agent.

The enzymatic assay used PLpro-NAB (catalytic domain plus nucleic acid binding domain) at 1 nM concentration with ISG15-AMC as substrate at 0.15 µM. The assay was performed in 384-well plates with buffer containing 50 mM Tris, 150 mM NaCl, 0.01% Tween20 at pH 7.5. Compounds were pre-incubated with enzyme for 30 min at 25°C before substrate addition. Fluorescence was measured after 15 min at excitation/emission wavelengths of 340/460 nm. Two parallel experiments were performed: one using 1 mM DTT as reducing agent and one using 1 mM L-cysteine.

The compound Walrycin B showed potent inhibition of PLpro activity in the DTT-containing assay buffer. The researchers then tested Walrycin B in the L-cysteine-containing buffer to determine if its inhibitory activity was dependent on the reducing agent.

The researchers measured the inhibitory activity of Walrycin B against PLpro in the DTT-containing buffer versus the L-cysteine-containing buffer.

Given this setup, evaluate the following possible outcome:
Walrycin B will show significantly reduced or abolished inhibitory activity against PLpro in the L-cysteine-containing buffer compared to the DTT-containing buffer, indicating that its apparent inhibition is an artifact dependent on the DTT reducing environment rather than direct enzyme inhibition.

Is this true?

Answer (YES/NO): YES